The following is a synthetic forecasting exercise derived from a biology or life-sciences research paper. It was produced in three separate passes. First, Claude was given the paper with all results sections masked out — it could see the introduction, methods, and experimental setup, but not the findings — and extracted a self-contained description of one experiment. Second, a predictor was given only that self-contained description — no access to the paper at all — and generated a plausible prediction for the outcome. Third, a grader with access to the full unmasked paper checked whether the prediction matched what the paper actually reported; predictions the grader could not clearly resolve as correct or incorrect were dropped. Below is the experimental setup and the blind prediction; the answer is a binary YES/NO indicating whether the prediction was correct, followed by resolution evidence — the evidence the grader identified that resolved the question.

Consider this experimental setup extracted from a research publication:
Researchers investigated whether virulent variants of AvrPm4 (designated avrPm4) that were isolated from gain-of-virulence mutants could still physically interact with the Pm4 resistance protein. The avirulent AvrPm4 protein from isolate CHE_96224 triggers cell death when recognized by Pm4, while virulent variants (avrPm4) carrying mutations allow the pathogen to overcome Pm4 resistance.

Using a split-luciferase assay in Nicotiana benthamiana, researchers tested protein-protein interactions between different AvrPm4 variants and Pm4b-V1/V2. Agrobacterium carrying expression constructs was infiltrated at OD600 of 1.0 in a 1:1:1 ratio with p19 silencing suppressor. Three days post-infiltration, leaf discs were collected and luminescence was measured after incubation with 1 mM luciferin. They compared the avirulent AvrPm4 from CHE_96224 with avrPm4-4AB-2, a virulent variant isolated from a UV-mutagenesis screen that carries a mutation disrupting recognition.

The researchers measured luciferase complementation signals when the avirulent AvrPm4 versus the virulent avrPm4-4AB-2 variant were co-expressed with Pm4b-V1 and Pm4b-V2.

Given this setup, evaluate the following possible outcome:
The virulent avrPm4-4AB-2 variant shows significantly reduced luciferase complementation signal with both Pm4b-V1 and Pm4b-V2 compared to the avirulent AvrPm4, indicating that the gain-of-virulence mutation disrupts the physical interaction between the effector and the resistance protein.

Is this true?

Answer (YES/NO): NO